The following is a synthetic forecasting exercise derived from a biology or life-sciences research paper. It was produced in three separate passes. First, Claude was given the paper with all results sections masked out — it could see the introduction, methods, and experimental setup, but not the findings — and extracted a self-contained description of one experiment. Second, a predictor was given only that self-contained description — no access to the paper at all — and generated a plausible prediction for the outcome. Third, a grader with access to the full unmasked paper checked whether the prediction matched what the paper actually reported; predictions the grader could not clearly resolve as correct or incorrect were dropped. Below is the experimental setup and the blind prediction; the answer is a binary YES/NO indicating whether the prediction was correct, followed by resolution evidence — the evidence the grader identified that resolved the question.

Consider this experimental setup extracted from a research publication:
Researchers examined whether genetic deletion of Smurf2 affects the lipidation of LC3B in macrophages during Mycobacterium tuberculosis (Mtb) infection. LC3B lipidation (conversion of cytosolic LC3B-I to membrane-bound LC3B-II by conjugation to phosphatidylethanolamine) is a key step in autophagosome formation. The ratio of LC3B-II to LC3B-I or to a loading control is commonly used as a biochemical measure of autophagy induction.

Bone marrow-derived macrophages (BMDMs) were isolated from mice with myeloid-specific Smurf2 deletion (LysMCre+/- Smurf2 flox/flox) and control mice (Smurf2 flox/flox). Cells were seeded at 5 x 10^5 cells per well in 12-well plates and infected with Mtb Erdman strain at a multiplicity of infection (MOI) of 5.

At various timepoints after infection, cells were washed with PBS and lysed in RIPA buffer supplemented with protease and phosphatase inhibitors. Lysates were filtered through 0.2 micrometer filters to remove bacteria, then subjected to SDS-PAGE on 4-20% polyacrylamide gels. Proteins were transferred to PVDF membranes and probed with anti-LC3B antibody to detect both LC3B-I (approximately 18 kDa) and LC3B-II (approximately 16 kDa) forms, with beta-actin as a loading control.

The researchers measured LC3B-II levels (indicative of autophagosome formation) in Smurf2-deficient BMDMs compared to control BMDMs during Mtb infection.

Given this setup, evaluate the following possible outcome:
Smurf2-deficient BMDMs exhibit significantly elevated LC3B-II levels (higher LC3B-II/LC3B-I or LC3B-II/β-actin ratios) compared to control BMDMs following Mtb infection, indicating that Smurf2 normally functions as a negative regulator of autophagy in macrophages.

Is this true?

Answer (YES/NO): NO